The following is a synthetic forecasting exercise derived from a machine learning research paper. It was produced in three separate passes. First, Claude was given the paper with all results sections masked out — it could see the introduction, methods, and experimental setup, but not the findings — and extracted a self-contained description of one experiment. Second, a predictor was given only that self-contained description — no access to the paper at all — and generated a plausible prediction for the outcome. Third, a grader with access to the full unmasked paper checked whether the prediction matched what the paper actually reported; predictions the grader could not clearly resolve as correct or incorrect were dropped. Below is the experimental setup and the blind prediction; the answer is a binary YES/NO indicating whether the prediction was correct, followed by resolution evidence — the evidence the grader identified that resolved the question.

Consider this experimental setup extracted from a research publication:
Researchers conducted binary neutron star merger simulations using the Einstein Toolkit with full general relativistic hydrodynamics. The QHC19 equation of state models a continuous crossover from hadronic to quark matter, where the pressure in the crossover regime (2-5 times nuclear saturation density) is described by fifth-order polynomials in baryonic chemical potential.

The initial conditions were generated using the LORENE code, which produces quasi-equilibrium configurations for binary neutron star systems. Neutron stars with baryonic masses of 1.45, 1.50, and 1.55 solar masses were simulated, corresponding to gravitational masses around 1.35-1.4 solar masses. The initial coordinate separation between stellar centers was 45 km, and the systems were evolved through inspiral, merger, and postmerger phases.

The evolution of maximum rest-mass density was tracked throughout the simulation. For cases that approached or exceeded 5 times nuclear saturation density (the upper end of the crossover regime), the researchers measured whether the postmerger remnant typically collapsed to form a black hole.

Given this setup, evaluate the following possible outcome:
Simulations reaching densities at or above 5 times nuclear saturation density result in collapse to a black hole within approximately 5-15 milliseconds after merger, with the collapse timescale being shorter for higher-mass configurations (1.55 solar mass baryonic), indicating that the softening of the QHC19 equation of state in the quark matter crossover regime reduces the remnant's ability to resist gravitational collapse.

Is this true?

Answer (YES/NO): NO